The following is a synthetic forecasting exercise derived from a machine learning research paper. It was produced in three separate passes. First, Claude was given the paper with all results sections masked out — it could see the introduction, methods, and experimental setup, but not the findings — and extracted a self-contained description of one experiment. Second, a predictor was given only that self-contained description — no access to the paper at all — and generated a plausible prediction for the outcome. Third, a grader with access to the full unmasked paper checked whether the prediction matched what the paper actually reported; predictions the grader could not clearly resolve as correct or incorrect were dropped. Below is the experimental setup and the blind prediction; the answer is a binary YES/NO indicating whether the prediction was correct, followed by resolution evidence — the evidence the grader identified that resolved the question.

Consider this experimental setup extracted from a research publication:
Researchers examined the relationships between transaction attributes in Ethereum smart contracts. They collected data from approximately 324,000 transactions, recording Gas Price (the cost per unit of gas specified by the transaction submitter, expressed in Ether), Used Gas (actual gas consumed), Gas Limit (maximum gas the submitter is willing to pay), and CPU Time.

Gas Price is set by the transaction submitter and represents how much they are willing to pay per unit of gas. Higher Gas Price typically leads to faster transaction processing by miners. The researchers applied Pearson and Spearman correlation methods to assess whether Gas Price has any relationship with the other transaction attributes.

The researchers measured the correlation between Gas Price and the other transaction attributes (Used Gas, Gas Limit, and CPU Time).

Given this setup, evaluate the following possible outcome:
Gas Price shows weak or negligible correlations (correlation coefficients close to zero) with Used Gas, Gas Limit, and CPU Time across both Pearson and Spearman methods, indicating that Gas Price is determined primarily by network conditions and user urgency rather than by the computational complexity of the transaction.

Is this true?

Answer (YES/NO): YES